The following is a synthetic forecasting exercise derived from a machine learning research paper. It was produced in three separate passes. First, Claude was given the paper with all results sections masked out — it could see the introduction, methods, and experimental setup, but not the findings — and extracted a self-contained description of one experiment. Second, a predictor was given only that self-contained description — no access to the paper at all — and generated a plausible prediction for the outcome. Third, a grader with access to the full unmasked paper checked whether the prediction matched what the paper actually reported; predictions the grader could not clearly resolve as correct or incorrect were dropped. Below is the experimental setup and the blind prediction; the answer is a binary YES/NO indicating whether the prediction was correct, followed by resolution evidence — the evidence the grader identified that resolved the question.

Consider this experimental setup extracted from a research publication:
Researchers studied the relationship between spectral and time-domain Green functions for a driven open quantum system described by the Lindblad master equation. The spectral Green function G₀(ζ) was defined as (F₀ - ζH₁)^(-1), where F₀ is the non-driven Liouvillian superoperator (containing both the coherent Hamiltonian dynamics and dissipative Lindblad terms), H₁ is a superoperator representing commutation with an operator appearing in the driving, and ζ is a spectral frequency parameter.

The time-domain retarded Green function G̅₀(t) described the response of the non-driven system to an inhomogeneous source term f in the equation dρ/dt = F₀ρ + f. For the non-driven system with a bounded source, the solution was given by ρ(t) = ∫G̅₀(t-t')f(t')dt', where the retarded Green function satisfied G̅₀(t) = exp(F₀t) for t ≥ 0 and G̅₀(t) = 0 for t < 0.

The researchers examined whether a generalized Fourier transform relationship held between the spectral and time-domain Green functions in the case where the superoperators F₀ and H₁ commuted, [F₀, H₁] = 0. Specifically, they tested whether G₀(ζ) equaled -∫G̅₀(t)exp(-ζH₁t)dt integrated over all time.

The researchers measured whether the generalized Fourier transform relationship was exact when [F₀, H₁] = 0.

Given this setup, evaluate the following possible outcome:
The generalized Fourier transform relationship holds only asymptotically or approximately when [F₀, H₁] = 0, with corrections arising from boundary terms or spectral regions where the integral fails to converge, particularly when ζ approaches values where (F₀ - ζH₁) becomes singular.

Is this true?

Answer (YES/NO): NO